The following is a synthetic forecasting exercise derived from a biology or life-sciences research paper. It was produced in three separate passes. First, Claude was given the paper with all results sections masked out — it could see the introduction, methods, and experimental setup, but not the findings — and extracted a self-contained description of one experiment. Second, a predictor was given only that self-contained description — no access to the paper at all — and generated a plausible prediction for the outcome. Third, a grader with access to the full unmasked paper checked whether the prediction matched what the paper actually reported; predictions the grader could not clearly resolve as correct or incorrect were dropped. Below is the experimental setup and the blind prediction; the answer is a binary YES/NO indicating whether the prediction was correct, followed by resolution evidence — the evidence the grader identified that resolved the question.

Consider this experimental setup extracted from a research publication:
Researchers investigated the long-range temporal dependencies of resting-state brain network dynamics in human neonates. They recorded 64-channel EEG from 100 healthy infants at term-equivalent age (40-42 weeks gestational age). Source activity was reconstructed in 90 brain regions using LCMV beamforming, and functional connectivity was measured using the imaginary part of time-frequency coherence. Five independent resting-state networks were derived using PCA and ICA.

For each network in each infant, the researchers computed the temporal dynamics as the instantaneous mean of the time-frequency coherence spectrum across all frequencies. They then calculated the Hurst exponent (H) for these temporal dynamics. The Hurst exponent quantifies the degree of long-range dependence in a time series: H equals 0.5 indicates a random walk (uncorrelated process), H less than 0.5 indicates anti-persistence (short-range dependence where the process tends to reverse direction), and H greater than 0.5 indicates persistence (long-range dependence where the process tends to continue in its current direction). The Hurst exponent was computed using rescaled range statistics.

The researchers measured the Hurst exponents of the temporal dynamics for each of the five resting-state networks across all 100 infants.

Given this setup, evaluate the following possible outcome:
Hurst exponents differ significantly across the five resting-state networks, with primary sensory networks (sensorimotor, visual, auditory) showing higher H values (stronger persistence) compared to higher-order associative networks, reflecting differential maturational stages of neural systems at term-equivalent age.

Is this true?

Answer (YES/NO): NO